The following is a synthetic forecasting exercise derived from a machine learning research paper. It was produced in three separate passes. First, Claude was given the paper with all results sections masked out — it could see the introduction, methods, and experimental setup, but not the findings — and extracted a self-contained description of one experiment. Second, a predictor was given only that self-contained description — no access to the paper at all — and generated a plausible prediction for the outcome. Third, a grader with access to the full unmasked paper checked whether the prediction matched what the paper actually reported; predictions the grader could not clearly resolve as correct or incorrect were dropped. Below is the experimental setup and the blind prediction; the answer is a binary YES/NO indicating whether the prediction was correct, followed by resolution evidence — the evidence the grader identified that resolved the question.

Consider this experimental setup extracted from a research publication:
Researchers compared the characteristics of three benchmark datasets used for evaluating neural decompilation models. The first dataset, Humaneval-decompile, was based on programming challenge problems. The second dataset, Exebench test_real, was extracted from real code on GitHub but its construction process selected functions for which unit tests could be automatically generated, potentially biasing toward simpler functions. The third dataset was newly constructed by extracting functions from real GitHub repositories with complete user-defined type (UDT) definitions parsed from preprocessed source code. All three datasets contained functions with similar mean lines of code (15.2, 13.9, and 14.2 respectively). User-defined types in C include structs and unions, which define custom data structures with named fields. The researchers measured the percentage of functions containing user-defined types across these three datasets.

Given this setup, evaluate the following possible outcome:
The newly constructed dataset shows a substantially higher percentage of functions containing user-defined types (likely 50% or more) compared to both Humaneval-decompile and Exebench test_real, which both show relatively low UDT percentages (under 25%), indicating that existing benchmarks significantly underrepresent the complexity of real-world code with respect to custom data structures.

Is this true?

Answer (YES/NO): YES